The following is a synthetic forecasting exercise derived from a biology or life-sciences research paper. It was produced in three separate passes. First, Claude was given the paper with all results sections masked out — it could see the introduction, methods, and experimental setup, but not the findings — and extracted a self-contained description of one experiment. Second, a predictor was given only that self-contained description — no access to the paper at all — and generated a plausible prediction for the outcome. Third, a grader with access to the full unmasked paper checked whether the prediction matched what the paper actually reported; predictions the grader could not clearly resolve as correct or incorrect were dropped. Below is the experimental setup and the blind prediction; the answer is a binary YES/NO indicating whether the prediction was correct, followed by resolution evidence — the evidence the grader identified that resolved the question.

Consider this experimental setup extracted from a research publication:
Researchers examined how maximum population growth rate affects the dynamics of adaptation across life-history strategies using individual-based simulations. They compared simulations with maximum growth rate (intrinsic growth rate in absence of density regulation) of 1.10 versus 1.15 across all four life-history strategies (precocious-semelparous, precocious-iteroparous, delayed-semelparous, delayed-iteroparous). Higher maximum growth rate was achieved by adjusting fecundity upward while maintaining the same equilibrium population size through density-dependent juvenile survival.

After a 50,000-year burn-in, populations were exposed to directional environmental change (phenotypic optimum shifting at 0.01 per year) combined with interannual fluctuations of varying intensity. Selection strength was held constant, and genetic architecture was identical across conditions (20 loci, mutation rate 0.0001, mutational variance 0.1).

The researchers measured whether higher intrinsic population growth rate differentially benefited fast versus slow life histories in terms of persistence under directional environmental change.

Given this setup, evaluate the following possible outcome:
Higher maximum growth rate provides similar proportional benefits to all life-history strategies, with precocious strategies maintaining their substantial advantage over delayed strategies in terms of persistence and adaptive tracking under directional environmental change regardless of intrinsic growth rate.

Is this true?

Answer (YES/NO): NO